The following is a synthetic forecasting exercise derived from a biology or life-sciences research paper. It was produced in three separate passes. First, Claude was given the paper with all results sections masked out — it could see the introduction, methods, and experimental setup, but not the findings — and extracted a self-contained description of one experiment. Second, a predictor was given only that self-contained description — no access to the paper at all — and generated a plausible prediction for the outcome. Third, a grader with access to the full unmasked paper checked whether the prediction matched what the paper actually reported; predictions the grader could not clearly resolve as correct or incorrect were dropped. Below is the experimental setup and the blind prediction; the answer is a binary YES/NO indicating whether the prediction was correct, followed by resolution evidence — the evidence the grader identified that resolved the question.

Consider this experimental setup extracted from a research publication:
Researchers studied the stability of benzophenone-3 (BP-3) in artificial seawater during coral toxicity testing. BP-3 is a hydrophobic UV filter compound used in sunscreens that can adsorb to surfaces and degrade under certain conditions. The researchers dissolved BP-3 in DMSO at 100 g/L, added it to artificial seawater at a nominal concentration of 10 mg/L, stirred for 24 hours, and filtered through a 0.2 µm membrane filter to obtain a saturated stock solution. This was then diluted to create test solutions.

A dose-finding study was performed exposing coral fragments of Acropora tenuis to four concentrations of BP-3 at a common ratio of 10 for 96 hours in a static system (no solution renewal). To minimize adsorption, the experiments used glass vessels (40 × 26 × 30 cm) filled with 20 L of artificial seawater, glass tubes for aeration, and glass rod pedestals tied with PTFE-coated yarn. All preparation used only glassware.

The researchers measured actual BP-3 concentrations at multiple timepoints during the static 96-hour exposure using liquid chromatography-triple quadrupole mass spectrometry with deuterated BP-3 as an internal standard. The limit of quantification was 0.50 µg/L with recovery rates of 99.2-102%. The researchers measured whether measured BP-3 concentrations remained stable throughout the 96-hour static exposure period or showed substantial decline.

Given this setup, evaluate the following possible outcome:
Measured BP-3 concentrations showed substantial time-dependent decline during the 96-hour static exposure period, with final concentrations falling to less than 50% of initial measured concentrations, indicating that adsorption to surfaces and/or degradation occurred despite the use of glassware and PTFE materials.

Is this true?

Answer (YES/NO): YES